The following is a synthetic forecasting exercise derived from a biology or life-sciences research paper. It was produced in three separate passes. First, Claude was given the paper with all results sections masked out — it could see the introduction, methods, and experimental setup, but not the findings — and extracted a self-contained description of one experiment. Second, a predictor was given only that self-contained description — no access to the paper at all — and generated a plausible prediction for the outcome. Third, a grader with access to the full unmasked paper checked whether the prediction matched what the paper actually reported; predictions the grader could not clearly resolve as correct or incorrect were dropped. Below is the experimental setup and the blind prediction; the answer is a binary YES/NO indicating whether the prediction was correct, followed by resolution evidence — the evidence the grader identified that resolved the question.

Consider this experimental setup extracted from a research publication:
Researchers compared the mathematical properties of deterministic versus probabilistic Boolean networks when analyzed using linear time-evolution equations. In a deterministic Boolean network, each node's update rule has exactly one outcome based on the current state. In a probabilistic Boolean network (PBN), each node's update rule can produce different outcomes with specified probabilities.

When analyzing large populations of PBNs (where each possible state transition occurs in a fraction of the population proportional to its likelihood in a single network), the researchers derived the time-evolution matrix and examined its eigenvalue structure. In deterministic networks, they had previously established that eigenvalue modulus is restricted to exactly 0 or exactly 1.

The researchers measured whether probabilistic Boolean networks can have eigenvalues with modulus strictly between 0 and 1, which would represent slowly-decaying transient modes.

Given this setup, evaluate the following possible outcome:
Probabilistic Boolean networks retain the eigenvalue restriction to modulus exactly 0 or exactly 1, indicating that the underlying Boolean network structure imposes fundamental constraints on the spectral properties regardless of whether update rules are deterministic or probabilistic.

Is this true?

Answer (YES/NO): NO